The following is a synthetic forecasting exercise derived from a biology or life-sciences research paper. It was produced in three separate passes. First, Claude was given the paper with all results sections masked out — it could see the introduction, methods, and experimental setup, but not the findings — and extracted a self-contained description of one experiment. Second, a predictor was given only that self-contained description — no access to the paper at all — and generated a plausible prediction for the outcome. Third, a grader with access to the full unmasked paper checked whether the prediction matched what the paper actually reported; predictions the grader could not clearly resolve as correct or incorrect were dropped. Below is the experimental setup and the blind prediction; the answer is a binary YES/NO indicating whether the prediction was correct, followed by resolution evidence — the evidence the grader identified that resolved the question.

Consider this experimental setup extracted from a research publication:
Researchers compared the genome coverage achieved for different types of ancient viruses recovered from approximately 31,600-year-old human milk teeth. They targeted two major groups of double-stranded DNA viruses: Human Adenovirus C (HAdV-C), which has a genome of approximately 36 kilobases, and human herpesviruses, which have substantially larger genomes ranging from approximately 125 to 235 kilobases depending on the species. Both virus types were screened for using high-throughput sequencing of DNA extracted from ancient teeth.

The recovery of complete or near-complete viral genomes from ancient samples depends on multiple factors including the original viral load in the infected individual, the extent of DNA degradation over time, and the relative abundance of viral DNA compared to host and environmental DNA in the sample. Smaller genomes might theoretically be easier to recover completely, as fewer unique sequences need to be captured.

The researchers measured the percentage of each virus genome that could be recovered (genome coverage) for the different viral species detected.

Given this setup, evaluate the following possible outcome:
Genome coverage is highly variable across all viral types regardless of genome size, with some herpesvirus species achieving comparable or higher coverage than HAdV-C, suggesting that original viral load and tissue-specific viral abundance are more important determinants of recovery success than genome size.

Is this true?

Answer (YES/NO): NO